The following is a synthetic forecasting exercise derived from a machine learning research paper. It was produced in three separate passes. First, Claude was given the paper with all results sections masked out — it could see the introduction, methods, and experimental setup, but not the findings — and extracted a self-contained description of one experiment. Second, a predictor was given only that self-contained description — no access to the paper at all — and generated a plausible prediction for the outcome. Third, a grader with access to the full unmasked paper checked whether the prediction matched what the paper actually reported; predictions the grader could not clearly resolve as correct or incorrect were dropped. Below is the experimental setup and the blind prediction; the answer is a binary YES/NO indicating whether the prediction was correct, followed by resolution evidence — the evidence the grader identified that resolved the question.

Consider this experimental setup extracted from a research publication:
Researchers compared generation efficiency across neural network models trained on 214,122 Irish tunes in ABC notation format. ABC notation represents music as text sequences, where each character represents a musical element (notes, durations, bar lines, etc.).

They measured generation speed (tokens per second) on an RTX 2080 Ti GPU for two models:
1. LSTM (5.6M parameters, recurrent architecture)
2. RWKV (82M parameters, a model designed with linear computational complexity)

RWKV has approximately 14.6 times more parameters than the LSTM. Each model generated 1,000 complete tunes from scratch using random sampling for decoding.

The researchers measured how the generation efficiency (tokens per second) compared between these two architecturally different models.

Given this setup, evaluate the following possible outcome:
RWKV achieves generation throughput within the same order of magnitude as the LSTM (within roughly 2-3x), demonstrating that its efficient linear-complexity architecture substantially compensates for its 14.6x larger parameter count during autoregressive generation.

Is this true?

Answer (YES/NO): YES